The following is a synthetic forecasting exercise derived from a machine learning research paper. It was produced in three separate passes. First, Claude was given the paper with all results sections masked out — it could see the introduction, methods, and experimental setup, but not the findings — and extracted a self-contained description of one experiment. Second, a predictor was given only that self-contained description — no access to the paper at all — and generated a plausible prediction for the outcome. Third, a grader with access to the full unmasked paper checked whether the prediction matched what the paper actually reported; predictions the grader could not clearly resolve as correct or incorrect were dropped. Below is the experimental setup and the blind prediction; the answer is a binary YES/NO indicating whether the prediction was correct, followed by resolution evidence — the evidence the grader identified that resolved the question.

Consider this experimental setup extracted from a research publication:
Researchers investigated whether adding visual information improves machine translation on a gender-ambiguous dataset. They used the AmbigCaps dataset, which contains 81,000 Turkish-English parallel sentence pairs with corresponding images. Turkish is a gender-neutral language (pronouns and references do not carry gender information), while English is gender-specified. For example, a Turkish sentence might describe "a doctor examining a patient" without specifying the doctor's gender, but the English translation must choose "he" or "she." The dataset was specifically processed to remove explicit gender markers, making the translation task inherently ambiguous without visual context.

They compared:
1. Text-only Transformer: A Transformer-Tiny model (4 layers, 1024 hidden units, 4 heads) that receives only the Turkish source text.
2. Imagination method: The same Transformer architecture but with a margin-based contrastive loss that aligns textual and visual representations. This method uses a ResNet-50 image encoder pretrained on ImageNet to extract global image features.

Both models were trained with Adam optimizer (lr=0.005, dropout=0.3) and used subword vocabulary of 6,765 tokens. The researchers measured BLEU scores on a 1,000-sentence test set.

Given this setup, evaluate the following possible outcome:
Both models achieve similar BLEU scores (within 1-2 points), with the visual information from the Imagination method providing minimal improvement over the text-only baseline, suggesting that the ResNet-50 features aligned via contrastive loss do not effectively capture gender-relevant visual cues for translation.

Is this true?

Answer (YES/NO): YES